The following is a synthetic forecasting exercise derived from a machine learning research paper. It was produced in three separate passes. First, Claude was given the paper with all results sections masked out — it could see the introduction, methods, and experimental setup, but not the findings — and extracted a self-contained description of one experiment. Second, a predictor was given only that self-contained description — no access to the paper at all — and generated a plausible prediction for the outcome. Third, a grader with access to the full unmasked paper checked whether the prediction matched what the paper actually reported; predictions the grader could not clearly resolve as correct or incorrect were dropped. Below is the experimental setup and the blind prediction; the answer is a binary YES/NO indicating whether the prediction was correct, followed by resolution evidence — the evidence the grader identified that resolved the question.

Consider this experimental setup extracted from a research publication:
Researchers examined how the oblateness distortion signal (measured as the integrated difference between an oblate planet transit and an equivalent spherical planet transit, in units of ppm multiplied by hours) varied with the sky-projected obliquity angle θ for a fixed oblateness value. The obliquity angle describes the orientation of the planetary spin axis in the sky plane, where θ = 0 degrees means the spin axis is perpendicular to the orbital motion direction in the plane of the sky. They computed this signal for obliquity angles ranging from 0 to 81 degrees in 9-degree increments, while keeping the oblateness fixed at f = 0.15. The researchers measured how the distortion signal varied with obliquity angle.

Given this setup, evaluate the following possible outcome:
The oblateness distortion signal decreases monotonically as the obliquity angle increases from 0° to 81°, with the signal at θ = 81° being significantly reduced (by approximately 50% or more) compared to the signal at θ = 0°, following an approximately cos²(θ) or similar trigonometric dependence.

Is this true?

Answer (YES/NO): NO